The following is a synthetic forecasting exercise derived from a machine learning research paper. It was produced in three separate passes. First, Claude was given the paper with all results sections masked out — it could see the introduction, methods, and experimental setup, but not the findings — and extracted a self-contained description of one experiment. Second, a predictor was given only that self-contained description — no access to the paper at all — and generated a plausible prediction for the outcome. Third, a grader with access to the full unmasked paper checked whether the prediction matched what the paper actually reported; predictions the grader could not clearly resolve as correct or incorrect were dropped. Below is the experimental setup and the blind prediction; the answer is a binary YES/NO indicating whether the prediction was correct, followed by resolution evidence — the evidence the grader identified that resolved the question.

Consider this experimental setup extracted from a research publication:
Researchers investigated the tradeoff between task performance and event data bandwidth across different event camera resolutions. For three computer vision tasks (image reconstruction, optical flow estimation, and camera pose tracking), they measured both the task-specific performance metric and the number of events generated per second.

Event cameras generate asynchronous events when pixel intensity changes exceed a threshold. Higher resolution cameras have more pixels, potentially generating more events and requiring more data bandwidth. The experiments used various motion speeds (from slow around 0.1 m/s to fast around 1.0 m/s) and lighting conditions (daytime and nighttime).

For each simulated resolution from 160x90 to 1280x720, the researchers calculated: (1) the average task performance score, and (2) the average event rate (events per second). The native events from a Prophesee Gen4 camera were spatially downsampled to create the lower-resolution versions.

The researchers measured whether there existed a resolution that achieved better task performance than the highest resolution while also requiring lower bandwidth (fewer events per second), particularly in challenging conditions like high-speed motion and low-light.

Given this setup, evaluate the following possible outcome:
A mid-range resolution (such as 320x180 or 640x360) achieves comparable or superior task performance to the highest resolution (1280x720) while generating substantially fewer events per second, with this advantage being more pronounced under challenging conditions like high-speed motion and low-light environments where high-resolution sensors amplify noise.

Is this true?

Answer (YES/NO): YES